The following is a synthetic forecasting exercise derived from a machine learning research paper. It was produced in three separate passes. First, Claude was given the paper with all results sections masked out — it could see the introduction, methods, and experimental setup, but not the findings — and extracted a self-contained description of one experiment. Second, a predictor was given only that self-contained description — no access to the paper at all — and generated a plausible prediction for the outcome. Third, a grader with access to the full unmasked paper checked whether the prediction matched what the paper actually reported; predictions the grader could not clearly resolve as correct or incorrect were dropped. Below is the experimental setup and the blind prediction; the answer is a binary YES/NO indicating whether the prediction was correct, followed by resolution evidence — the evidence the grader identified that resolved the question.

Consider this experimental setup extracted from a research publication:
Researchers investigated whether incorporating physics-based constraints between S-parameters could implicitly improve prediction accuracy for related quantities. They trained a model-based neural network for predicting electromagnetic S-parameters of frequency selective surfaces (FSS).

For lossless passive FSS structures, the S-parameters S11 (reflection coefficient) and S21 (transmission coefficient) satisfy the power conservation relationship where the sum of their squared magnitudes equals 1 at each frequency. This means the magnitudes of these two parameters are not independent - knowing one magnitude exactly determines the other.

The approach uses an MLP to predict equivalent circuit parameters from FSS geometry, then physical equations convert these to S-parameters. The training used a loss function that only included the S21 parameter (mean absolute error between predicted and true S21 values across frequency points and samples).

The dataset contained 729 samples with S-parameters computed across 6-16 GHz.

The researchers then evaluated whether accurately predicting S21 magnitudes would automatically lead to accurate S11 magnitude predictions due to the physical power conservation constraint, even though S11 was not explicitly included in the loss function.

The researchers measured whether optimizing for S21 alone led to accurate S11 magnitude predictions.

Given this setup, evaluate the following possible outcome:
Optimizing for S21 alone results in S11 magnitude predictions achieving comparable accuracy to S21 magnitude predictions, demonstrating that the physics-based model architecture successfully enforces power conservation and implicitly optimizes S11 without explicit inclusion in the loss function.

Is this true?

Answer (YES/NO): YES